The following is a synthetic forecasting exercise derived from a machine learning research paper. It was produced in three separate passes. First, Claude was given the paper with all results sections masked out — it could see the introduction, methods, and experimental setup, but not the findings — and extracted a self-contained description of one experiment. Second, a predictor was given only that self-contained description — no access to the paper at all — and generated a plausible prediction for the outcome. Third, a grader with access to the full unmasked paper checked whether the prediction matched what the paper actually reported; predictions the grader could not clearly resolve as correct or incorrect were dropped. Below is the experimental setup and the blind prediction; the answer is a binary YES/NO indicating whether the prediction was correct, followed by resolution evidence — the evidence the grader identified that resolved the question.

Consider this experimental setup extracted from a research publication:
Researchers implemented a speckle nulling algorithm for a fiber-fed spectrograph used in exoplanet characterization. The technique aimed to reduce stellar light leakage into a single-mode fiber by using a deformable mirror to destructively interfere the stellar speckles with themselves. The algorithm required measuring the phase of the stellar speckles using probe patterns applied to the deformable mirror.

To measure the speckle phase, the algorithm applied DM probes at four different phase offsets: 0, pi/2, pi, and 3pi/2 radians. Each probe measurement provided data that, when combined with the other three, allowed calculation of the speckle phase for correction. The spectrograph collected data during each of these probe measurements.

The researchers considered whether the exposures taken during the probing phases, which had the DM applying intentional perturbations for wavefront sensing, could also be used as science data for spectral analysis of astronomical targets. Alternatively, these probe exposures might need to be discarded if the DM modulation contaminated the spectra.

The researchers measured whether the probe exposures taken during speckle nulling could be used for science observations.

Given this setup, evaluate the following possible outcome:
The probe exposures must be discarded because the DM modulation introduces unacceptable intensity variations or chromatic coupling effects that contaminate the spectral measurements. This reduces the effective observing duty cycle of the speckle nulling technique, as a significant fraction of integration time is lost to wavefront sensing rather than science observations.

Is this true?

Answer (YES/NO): NO